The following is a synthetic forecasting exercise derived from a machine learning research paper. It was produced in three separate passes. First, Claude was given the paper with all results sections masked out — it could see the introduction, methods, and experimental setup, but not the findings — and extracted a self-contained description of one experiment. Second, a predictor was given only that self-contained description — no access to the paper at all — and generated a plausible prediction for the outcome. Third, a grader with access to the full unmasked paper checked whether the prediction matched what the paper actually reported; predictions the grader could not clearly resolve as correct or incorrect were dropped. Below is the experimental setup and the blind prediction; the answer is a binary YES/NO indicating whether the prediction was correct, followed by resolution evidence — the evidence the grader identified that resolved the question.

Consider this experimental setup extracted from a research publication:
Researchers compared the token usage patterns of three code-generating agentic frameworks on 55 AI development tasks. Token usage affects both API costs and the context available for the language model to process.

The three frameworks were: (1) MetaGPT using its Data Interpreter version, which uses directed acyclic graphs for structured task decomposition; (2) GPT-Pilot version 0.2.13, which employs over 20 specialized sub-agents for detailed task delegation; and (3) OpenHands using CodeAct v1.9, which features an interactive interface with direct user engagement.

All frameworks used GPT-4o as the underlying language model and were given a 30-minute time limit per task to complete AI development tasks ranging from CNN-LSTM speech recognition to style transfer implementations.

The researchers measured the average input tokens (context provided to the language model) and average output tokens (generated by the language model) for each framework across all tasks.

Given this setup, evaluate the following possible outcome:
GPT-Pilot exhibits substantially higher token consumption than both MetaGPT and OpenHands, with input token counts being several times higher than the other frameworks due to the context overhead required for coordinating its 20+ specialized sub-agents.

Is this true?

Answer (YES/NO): NO